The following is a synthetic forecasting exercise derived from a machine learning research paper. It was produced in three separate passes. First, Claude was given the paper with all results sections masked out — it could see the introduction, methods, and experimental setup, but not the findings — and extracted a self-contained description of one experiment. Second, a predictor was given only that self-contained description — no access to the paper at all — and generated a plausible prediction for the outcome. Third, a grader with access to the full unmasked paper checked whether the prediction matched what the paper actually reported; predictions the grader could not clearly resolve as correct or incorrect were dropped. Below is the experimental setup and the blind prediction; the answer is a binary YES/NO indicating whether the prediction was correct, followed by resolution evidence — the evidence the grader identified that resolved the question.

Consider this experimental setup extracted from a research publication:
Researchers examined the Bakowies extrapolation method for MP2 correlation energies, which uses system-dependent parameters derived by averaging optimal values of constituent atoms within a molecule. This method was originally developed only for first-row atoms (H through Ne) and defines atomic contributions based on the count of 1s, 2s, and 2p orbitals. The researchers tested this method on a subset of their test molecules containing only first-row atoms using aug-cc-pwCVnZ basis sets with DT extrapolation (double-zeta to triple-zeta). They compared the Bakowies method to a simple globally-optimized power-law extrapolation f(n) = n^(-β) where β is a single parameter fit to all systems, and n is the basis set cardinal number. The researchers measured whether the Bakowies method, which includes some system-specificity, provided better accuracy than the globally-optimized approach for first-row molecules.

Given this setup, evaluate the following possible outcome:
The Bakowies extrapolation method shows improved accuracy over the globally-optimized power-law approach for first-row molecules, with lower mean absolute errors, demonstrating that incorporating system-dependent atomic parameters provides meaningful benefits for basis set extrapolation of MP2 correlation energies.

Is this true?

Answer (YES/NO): YES